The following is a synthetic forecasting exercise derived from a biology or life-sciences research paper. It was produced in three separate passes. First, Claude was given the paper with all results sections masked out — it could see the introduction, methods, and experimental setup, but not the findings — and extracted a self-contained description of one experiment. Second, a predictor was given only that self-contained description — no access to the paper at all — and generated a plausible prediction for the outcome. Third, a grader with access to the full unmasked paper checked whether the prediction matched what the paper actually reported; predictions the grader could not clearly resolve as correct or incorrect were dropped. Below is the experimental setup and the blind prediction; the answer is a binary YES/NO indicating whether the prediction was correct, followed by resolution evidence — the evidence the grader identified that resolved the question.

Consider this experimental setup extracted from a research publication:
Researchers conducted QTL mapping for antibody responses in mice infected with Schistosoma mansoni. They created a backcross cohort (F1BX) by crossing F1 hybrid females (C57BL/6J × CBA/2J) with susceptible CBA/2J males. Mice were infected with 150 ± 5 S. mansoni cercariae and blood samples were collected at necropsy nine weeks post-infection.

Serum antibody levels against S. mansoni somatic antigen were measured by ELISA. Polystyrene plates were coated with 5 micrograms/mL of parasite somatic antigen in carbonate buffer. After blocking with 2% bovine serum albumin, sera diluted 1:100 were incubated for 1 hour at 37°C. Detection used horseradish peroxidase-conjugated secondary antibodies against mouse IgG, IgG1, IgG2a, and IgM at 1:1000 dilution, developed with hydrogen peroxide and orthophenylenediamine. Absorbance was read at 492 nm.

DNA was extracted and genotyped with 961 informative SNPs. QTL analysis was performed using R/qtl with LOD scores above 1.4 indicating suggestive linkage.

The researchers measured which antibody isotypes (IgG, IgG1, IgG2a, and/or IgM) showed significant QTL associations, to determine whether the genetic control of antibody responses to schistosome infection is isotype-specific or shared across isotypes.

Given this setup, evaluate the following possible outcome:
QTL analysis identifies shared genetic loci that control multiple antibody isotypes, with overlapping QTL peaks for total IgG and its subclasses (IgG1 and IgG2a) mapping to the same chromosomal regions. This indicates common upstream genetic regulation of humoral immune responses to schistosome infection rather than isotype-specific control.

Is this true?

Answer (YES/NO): NO